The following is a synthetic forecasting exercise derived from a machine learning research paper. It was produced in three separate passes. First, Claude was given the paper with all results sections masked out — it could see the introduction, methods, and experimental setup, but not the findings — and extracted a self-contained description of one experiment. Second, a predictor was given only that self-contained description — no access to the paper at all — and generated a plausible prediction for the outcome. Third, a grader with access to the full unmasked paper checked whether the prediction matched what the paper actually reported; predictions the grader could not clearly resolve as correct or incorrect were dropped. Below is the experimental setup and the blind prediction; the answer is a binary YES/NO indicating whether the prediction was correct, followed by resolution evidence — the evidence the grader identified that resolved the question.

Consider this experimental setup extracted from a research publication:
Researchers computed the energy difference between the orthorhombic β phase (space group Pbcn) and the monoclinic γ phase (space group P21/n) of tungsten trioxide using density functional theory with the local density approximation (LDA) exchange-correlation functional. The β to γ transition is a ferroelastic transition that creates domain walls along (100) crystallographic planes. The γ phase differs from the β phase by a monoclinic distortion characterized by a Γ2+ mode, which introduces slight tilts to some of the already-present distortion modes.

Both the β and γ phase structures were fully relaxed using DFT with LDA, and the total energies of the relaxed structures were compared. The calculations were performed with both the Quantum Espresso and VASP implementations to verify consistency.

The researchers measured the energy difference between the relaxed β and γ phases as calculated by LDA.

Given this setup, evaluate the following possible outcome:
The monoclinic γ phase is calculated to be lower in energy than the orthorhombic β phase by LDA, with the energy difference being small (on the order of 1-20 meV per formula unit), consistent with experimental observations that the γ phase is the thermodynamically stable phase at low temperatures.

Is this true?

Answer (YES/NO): NO